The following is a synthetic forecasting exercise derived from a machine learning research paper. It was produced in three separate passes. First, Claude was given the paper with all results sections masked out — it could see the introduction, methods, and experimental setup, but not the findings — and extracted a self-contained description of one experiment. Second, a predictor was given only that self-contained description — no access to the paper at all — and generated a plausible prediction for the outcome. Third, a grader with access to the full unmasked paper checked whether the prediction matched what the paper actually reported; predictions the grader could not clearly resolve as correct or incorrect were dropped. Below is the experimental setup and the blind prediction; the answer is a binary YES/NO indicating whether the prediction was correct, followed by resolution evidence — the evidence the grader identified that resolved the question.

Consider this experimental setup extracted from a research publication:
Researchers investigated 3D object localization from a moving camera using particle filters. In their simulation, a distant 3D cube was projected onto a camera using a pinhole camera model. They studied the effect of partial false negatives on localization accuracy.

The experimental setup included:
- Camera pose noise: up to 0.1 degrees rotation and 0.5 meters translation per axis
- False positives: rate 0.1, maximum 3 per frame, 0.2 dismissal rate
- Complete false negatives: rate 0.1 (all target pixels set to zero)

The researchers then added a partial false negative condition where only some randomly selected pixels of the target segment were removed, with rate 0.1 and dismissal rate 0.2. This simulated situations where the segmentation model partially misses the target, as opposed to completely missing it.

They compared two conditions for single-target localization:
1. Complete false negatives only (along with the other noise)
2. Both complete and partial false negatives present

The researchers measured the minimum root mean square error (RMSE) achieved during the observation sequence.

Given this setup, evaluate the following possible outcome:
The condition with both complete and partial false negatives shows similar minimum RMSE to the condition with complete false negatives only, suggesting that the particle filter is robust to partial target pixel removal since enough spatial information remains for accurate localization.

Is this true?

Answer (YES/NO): NO